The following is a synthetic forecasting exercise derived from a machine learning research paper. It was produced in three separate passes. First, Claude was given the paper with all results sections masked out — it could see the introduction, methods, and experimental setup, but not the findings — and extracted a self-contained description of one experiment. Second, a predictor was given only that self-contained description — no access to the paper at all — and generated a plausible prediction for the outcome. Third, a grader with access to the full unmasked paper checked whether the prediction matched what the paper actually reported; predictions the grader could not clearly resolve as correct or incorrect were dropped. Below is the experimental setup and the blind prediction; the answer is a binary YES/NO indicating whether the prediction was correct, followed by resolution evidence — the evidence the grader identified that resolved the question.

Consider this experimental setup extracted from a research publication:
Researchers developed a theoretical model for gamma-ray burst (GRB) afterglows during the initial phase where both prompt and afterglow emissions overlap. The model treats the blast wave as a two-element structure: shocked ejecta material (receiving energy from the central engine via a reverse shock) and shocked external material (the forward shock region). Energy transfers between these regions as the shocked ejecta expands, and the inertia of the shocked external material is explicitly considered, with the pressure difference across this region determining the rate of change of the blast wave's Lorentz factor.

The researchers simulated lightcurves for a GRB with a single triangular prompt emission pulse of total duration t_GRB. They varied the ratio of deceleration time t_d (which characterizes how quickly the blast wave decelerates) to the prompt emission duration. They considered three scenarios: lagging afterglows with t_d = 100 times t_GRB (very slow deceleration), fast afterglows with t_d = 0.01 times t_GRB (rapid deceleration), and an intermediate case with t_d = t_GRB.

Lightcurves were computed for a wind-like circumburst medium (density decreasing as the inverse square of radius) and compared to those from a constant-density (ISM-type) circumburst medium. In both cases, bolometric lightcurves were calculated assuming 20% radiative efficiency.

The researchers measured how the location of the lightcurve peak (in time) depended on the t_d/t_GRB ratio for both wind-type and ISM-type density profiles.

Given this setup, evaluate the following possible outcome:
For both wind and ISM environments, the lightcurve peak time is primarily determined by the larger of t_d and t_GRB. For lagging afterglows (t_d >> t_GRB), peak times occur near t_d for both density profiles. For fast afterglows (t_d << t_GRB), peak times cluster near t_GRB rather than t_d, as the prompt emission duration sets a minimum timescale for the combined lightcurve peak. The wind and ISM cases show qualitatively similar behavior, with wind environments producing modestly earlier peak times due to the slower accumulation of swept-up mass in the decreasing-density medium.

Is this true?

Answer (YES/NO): NO